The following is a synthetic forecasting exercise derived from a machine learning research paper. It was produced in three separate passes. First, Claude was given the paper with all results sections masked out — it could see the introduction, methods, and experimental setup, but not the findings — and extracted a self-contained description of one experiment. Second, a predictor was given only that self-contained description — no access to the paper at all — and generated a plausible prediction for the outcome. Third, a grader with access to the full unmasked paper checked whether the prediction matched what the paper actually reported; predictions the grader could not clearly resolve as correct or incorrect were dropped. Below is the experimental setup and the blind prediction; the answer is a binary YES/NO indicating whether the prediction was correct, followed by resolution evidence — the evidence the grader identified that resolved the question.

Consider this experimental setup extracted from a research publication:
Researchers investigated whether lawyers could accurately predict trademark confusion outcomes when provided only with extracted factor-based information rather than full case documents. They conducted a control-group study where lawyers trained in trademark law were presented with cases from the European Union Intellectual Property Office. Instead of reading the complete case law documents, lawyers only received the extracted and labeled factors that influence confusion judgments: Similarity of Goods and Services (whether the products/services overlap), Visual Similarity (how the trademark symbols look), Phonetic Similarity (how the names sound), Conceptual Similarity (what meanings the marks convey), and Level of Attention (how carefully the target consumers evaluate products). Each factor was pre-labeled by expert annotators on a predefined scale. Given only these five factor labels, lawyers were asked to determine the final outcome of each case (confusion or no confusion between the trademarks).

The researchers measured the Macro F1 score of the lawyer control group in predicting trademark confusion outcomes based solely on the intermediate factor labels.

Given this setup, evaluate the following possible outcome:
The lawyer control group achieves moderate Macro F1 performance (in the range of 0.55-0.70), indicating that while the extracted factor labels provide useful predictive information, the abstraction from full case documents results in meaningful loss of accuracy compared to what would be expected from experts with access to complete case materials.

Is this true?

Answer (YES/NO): NO